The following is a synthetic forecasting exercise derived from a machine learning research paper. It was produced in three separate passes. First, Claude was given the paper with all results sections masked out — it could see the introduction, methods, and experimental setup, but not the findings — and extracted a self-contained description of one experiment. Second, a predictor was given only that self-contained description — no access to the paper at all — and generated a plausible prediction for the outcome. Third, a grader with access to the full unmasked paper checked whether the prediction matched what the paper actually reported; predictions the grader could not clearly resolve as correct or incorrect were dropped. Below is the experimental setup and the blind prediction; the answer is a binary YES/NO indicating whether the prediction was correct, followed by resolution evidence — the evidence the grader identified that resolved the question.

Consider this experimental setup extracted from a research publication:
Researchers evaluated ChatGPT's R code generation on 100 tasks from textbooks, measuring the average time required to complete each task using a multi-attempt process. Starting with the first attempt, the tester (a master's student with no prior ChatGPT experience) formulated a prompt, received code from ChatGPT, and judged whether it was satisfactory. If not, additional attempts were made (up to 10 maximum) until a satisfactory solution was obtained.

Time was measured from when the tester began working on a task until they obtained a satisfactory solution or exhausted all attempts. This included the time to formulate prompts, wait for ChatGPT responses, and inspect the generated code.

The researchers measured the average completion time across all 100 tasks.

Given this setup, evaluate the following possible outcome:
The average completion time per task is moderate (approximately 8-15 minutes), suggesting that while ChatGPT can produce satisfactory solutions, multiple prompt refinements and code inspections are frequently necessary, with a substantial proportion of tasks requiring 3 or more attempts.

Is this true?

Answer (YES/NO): NO